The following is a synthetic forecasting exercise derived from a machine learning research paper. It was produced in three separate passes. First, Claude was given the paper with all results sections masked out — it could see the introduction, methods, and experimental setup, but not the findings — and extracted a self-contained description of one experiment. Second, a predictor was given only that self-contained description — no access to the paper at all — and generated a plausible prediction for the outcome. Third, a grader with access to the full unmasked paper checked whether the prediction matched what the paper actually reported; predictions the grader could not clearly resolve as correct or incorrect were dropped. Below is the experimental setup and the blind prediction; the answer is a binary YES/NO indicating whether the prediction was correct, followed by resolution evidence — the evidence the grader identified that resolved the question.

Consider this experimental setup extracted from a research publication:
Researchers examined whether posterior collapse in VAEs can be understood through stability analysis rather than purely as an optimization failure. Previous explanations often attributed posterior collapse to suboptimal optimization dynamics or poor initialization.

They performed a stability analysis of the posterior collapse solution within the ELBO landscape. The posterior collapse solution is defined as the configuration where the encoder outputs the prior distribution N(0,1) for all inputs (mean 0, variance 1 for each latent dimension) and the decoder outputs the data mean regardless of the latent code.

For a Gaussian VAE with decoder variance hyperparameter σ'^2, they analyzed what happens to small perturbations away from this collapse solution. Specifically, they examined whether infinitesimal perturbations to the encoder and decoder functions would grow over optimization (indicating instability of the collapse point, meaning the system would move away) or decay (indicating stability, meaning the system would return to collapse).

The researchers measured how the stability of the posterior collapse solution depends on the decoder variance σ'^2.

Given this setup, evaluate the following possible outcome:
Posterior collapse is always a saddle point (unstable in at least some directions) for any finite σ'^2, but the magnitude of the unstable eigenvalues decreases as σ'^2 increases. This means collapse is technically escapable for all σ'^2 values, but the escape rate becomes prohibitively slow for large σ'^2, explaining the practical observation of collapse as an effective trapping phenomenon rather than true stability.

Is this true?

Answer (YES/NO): NO